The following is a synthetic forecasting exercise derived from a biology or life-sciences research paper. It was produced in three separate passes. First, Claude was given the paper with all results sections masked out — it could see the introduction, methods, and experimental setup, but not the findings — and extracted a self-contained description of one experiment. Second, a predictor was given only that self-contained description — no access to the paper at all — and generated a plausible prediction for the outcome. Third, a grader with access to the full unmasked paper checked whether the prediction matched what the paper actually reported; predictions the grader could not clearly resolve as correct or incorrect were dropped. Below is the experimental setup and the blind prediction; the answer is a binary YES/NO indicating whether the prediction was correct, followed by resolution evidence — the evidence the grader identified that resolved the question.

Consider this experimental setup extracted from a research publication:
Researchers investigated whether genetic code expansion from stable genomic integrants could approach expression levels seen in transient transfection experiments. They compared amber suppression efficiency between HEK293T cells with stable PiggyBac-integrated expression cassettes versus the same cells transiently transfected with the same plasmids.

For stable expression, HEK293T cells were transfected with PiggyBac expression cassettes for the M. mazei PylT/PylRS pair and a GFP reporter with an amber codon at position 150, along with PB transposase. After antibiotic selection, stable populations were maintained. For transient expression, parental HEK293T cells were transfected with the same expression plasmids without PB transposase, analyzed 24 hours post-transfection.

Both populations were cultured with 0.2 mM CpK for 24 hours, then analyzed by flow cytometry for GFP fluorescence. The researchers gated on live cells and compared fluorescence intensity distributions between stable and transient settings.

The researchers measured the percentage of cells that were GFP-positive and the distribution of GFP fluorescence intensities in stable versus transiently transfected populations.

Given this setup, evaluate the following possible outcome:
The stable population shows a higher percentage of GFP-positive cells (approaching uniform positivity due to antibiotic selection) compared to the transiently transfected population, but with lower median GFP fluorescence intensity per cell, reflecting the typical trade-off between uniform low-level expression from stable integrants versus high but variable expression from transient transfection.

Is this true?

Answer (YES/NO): YES